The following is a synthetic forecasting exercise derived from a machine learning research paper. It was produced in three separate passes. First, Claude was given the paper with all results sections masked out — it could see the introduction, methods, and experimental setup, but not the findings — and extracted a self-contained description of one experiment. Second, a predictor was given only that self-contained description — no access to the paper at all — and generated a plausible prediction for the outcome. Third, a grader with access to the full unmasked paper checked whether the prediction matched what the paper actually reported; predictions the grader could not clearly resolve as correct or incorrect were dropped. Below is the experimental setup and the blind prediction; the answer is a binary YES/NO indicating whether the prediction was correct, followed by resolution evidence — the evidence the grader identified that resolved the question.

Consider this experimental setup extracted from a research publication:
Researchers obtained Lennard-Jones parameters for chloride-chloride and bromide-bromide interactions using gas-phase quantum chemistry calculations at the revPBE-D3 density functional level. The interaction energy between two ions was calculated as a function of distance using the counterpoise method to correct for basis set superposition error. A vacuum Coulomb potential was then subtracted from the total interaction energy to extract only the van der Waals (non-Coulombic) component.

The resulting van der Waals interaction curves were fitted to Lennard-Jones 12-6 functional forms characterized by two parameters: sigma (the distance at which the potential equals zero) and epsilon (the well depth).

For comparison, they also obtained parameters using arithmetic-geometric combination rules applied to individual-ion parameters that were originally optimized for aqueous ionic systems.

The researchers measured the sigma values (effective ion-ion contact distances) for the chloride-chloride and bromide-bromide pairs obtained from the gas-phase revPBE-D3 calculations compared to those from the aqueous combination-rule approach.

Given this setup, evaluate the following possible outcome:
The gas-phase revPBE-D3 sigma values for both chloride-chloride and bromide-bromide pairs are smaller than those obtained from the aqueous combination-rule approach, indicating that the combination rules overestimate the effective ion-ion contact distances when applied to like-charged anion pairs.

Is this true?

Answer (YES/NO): YES